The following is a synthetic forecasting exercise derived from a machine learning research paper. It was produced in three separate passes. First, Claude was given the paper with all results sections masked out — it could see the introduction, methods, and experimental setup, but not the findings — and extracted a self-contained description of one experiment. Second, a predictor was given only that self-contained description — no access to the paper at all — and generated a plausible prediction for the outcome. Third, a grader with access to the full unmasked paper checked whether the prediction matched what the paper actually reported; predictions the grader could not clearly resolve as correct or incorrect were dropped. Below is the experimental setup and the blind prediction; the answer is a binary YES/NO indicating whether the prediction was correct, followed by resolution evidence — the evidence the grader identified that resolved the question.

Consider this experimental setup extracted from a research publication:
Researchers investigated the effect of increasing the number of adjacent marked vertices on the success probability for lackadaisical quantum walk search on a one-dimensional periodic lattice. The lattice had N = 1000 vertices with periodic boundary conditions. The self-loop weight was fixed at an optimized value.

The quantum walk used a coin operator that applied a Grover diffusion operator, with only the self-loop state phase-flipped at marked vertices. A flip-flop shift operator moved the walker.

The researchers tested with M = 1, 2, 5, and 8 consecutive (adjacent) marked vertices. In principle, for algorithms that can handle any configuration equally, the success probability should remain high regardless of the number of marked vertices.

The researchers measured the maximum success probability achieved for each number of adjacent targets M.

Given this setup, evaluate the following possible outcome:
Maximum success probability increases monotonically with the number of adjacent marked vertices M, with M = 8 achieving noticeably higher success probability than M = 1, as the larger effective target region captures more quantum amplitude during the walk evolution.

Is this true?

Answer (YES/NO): NO